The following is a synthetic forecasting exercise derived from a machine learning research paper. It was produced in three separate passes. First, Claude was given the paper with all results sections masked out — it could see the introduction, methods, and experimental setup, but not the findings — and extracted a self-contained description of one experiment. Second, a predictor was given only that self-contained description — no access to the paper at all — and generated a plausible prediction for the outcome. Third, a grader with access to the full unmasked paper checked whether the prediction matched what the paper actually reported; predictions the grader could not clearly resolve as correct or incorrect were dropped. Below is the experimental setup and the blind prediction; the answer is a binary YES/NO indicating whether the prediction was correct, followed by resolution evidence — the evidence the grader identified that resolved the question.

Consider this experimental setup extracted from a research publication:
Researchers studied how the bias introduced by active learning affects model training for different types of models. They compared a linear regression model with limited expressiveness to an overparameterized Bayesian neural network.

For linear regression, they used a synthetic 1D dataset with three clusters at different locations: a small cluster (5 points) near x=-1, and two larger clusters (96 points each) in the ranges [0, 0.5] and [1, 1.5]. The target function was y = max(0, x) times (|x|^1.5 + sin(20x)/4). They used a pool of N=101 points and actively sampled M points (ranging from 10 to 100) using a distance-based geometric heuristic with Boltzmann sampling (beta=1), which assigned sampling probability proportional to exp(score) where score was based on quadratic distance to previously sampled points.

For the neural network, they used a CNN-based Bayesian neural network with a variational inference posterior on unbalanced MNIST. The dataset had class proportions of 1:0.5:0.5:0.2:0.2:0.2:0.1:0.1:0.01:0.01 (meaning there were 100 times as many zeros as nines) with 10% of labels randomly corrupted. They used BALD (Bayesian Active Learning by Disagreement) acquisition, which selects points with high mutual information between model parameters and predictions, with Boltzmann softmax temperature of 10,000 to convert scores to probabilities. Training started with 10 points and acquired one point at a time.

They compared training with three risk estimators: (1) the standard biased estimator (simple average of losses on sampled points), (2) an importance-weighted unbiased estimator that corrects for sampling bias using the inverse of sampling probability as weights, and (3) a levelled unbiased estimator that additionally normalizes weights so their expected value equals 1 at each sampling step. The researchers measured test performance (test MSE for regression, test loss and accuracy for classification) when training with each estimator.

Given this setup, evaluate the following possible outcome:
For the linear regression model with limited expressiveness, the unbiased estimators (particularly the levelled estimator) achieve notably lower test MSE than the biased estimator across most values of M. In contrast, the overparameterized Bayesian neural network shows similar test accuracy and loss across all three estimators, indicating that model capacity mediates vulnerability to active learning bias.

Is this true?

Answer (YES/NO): NO